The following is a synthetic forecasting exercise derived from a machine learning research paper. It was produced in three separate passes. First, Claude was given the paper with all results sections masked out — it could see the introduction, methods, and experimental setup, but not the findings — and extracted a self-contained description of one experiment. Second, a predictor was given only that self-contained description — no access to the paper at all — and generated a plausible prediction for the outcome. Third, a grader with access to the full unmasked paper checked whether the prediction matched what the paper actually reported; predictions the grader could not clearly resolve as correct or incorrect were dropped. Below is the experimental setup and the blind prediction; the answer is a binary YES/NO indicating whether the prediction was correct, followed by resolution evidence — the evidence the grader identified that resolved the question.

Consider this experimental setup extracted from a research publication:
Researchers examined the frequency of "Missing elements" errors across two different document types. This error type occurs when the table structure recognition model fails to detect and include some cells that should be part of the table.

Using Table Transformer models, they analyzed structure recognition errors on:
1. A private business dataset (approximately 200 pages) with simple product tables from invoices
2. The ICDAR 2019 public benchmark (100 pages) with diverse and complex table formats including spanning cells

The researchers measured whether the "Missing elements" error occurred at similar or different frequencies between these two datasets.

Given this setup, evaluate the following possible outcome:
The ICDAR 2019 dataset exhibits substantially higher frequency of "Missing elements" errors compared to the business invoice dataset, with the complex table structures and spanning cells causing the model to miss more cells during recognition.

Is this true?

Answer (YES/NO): NO